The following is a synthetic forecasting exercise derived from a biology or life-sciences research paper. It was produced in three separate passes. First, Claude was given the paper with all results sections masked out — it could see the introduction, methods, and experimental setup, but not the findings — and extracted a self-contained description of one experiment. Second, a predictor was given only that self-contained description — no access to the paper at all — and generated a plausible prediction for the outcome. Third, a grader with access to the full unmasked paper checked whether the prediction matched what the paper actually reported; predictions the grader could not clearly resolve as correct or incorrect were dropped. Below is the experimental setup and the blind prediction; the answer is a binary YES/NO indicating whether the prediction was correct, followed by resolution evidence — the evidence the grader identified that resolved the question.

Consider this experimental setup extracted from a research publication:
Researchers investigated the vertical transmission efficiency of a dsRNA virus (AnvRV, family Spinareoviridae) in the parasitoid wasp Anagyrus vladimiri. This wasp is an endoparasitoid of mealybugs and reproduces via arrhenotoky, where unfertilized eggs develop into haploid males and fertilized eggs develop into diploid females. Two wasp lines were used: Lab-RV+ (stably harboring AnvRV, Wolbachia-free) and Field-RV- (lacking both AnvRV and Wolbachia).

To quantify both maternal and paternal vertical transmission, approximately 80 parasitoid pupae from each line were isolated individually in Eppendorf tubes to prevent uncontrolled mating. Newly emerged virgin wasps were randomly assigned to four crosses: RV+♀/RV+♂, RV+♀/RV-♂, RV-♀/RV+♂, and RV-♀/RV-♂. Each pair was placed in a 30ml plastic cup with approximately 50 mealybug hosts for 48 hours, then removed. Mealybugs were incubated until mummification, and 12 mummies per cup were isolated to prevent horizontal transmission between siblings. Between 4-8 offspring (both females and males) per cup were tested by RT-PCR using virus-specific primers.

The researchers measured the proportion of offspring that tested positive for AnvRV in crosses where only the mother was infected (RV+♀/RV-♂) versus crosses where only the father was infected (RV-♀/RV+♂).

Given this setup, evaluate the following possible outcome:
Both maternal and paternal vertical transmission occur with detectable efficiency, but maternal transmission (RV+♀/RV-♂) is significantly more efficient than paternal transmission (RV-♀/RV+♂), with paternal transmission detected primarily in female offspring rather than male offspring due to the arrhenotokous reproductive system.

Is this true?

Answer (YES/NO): NO